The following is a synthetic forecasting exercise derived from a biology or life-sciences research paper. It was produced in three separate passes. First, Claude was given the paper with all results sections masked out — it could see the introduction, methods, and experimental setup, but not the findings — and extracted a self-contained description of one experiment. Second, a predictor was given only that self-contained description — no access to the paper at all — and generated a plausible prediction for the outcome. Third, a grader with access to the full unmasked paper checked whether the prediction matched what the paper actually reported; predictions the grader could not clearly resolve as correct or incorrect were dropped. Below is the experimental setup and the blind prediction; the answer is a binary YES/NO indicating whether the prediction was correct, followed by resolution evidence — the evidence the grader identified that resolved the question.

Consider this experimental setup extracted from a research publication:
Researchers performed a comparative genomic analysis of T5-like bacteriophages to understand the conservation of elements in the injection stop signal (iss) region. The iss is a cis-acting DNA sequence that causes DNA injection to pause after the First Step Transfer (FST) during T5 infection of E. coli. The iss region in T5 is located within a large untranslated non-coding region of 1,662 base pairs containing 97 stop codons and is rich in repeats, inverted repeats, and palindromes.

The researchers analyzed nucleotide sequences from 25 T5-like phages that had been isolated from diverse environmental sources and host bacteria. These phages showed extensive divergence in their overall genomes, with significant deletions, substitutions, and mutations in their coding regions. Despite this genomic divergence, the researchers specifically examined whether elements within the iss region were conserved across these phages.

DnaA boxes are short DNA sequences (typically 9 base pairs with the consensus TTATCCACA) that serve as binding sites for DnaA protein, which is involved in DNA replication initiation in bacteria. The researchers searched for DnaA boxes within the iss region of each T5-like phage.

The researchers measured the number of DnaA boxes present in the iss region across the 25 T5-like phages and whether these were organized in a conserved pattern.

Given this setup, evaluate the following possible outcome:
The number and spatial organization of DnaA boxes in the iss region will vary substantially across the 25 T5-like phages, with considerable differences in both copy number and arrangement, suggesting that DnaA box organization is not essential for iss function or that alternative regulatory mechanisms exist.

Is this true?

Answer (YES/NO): NO